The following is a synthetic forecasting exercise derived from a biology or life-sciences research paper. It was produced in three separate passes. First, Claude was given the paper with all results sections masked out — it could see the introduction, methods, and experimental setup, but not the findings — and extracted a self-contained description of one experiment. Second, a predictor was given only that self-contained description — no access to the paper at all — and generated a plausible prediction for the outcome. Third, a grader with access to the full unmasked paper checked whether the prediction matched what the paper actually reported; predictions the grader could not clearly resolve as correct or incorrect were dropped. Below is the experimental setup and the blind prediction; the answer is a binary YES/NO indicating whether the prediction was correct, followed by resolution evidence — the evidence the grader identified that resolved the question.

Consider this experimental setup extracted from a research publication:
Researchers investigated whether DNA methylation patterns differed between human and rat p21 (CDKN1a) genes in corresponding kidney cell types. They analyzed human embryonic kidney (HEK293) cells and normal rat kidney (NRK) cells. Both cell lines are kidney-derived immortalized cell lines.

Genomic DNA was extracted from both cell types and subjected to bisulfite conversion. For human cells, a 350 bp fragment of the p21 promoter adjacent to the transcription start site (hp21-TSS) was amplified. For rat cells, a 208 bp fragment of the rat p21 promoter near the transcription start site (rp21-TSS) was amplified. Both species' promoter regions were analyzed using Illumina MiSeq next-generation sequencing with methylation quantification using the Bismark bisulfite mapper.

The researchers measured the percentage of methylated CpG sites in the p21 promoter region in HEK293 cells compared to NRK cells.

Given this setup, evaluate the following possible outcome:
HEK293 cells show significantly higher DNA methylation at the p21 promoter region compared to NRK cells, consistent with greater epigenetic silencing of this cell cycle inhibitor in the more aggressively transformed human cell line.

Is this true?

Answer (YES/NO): NO